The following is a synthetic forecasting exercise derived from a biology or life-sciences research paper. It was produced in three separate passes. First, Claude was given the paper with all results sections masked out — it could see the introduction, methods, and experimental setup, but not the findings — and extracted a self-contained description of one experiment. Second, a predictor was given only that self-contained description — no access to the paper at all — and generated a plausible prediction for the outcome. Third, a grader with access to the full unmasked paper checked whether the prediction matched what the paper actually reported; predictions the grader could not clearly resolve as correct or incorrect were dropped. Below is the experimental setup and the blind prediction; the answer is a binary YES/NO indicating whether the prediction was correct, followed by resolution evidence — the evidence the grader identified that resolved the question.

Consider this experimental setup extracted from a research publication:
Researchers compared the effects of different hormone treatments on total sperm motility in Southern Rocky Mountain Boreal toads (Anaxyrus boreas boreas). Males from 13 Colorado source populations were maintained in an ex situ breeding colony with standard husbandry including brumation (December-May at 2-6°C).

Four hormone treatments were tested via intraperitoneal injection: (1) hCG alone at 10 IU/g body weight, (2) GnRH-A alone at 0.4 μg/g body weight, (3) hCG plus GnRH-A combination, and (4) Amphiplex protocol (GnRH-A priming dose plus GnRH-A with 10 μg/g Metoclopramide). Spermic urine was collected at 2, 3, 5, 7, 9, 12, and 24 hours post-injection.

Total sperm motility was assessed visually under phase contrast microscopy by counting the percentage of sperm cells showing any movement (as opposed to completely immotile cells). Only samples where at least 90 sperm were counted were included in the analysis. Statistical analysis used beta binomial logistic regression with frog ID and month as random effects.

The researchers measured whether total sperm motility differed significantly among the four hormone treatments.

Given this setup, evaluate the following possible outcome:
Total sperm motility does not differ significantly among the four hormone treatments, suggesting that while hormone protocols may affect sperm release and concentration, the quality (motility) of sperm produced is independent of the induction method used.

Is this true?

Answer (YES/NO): NO